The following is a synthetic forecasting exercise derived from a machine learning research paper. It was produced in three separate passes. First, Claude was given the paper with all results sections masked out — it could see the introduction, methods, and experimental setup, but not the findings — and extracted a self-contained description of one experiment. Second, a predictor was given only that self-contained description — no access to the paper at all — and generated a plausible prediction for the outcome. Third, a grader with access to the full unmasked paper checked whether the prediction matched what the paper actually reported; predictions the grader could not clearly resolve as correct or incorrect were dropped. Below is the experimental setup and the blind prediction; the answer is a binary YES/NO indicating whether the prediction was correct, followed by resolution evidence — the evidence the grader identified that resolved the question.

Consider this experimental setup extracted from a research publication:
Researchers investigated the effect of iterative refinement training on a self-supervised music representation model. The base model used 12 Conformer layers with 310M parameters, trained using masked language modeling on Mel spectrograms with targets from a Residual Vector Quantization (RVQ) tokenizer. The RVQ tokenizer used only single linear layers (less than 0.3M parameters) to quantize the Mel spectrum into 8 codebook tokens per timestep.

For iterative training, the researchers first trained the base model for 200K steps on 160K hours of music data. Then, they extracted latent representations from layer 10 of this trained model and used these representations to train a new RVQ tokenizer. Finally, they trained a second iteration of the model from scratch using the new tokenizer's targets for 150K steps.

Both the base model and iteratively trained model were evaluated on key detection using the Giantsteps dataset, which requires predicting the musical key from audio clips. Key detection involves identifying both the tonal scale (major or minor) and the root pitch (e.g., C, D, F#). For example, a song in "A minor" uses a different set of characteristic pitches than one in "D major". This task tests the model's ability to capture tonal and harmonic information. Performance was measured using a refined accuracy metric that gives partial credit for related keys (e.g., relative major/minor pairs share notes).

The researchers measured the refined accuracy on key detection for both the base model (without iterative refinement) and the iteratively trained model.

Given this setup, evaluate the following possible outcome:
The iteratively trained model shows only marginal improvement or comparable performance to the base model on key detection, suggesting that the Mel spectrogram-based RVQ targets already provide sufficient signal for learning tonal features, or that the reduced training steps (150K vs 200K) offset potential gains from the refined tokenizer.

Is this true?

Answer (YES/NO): YES